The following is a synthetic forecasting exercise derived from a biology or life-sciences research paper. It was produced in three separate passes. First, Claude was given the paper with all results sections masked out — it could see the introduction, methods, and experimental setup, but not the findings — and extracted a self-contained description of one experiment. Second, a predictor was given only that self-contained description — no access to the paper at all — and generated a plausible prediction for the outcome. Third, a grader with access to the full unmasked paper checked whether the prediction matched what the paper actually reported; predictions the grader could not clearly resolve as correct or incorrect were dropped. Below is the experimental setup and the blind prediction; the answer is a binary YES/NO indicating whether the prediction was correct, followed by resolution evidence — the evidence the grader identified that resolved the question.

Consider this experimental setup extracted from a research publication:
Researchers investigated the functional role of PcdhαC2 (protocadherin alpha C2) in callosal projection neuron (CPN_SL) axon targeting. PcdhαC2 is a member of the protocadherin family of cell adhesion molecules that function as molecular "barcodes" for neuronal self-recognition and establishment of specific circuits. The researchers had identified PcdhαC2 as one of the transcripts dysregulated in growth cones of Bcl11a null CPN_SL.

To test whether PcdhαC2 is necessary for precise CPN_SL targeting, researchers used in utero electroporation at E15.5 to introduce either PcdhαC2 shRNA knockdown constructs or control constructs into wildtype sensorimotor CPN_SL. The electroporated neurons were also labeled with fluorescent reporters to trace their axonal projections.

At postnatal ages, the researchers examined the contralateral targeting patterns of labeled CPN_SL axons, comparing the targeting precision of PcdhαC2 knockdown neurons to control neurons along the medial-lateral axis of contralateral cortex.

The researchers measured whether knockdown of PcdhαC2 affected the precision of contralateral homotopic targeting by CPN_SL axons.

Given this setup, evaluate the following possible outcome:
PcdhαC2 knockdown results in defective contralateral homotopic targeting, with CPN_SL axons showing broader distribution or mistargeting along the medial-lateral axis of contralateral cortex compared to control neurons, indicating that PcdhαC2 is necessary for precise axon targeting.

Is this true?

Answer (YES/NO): YES